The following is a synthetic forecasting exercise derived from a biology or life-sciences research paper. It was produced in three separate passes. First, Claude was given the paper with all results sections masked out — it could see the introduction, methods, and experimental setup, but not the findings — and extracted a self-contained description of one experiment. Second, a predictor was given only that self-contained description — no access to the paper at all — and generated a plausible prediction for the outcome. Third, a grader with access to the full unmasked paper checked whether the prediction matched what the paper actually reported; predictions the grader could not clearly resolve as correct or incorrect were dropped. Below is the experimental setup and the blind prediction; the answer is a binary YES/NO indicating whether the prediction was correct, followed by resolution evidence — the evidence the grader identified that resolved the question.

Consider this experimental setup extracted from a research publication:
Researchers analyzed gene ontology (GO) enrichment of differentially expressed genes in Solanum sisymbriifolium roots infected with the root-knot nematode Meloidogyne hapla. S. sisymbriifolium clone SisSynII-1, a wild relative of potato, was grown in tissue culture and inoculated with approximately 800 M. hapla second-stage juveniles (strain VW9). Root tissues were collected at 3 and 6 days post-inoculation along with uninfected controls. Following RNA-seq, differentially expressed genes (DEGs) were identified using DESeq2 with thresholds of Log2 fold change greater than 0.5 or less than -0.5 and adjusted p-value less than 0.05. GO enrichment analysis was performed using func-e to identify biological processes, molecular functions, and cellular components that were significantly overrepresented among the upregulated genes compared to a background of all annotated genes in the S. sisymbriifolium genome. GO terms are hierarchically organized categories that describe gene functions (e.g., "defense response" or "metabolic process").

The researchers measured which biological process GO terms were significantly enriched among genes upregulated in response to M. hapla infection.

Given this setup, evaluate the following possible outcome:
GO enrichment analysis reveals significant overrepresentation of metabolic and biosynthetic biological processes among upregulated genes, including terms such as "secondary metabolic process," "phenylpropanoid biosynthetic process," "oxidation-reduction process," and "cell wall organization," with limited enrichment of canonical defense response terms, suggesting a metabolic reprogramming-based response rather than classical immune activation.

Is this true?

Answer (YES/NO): NO